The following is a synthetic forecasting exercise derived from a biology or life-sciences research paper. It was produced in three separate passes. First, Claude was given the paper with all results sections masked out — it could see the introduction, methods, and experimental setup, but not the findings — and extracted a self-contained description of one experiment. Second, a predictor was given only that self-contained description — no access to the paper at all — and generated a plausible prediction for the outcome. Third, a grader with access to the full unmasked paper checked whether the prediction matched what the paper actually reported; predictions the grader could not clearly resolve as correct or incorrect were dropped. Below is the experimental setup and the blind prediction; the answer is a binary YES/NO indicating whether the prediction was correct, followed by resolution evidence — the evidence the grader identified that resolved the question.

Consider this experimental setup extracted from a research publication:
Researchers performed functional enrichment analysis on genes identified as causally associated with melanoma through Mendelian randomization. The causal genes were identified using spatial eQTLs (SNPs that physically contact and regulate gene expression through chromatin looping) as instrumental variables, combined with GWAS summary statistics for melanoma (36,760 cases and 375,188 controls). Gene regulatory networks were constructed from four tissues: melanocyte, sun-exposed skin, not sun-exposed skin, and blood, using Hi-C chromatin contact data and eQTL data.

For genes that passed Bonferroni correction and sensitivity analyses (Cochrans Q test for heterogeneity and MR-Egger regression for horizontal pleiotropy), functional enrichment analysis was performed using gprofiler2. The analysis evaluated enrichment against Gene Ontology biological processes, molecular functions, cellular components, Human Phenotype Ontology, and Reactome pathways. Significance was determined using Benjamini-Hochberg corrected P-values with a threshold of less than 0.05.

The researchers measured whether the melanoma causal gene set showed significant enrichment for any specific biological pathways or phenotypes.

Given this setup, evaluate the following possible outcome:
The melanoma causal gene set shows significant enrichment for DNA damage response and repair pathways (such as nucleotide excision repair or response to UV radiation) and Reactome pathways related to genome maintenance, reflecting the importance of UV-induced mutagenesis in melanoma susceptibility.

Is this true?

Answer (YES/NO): NO